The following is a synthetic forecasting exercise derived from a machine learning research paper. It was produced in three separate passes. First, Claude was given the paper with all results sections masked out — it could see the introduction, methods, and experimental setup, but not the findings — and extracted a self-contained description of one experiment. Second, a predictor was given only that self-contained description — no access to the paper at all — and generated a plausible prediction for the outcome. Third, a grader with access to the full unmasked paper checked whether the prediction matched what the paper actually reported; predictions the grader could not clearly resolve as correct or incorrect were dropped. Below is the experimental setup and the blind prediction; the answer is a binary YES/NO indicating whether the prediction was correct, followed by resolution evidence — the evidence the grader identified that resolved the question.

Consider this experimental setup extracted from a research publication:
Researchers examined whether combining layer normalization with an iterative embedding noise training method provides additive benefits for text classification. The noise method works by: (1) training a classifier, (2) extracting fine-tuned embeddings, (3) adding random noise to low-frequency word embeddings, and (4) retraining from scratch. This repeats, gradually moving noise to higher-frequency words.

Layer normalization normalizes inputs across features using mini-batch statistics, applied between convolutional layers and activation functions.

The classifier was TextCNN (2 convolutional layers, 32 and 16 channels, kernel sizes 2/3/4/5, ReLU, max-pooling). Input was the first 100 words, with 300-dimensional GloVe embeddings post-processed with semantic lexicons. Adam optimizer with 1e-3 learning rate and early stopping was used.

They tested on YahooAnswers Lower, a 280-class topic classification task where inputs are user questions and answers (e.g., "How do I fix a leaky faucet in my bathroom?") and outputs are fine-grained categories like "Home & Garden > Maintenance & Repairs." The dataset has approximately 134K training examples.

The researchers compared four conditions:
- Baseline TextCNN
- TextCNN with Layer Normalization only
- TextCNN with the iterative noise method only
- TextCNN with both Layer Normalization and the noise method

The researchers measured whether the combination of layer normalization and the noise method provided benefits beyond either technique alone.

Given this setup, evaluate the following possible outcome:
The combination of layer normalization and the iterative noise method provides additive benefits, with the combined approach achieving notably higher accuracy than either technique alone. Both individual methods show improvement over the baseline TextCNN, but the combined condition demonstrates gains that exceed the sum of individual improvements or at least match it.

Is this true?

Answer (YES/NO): NO